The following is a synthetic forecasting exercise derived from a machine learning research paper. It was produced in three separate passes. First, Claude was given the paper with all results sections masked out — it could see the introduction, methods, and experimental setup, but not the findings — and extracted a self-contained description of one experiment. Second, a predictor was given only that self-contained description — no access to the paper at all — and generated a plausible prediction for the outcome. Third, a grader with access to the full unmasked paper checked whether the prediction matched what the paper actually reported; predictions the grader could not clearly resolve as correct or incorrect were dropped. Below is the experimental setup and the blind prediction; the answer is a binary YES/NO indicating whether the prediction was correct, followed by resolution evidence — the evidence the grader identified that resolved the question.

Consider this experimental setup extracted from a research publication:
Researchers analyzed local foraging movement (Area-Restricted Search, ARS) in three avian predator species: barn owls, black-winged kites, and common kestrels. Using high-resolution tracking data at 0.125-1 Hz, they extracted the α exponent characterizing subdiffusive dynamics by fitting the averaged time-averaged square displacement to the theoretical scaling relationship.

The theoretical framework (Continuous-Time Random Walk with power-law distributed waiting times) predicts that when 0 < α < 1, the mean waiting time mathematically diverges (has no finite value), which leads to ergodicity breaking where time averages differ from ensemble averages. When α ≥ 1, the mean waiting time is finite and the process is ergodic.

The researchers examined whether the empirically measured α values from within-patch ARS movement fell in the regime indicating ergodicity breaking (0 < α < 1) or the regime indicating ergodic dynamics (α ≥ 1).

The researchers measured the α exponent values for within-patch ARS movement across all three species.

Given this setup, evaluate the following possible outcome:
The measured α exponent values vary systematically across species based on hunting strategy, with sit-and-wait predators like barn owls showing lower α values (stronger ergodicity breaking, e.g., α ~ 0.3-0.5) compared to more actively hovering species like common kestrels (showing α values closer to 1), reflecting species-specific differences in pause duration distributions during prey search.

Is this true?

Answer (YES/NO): NO